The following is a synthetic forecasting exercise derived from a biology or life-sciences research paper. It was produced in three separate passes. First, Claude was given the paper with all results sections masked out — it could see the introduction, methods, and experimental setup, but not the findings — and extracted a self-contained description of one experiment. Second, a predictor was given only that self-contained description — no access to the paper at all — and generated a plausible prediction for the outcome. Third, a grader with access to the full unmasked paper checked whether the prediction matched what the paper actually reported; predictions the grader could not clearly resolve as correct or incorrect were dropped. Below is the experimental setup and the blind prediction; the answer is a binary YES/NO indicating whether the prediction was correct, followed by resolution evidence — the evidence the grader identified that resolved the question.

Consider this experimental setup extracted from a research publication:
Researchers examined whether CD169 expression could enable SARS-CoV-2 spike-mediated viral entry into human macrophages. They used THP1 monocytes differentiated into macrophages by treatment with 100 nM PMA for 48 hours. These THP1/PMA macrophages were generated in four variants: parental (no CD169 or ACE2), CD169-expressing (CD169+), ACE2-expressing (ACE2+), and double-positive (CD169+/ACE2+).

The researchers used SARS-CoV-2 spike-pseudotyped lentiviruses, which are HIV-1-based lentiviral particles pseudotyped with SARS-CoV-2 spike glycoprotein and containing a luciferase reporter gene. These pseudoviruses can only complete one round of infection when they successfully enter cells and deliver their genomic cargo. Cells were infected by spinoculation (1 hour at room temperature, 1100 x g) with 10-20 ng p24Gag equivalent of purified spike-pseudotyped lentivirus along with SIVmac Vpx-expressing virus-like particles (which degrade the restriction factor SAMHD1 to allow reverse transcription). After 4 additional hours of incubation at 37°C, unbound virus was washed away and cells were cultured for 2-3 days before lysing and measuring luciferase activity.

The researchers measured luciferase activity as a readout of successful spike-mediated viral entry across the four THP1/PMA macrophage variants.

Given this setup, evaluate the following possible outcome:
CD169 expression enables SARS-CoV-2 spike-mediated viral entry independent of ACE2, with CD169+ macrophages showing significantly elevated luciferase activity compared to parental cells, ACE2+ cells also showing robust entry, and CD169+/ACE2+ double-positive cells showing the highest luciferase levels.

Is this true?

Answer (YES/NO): YES